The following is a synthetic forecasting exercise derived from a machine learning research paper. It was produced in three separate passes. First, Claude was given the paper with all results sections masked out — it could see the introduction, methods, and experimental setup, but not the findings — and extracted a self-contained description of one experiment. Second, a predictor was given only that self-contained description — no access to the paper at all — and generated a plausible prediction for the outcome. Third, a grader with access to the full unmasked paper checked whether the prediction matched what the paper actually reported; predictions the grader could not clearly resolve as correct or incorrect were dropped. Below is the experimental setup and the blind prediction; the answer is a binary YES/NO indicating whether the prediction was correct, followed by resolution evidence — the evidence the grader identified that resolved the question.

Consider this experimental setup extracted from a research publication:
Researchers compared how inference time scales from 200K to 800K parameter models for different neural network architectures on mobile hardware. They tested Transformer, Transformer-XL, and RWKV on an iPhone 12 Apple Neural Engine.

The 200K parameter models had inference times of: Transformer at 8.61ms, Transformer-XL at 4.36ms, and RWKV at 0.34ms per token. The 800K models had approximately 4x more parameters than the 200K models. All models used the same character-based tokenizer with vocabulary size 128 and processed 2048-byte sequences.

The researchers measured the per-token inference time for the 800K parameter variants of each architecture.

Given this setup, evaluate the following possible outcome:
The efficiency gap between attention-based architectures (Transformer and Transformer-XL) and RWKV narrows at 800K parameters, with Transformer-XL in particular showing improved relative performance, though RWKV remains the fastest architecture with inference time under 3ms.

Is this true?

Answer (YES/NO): NO